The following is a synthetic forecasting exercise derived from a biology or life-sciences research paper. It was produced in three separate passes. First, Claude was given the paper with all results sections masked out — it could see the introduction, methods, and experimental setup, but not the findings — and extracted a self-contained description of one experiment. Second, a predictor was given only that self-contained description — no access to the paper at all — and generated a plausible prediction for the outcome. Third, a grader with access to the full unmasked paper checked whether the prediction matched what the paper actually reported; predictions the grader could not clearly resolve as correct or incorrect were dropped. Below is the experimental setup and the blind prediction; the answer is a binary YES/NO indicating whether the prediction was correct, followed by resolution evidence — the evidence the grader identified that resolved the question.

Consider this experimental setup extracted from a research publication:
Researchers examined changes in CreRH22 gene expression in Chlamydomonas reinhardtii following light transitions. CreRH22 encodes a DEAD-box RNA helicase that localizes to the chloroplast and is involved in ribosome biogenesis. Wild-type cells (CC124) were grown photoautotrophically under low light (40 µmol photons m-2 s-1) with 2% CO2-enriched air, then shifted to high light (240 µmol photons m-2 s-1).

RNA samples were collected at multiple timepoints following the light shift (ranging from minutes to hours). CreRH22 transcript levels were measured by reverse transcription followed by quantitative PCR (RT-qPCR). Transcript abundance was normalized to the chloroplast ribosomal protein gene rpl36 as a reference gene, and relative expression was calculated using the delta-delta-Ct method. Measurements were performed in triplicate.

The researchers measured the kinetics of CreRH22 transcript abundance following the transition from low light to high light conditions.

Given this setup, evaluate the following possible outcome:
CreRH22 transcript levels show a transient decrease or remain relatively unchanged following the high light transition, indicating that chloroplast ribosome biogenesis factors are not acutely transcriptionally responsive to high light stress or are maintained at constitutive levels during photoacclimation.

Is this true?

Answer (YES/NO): NO